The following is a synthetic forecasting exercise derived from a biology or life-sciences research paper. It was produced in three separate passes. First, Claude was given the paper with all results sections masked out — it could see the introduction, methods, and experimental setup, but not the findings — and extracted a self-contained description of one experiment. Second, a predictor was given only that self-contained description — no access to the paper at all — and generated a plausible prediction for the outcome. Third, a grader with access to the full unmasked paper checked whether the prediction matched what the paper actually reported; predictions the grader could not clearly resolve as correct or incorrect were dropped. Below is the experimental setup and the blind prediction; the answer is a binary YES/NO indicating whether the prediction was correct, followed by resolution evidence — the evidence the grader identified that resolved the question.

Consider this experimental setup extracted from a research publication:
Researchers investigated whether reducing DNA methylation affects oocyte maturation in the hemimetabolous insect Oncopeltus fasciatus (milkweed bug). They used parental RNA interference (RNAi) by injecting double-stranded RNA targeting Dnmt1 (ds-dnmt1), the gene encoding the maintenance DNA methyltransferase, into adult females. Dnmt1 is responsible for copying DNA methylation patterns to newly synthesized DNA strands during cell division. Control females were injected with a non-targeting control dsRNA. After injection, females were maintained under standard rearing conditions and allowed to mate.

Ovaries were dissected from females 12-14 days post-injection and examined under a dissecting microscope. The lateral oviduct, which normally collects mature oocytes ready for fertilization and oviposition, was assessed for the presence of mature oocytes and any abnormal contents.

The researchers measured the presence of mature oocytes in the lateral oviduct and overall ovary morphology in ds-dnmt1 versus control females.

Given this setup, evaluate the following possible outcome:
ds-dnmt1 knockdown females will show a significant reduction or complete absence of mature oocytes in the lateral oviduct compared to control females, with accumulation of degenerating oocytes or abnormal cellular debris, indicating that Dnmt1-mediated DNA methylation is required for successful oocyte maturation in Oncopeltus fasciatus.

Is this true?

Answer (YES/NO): YES